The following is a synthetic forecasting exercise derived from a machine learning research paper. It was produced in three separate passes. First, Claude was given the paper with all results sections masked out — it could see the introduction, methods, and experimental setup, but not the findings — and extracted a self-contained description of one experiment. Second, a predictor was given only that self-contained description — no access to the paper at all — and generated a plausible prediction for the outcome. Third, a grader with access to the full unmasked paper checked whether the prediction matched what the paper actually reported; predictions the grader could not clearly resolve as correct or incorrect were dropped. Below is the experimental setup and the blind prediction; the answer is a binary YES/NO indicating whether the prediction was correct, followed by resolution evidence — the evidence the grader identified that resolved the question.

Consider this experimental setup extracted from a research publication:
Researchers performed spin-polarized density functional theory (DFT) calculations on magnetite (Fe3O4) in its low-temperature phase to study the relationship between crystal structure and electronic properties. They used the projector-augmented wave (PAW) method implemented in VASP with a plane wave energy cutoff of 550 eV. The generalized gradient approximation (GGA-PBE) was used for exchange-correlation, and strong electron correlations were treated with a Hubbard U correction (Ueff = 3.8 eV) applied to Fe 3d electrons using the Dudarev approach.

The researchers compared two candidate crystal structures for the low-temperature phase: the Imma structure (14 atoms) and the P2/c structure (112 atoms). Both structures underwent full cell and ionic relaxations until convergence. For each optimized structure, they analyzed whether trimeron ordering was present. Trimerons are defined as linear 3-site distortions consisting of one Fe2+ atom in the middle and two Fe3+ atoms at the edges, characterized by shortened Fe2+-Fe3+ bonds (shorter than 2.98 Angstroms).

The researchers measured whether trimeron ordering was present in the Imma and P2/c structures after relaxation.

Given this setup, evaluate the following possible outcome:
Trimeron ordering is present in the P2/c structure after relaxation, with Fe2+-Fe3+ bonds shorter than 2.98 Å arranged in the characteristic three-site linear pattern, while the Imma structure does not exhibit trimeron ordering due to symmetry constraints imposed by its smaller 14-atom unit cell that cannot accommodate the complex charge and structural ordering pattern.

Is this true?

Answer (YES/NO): YES